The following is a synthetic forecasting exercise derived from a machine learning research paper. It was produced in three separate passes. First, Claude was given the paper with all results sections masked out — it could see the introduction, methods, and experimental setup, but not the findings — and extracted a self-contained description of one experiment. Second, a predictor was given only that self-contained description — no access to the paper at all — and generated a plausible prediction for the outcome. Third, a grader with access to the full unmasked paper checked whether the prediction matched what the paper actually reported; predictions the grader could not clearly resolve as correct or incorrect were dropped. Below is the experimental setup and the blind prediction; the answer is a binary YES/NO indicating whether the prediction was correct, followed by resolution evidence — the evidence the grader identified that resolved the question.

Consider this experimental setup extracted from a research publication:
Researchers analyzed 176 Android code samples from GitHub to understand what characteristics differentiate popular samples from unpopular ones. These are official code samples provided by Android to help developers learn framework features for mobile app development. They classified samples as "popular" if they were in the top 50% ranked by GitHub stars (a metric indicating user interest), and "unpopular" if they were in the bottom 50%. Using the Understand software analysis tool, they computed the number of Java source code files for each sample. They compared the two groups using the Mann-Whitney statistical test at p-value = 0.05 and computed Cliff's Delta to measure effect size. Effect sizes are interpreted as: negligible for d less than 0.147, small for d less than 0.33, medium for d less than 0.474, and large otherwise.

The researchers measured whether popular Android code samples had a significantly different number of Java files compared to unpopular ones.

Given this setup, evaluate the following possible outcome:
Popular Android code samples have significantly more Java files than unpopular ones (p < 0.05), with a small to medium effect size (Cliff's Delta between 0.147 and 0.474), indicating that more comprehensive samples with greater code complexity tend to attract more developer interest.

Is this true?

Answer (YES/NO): YES